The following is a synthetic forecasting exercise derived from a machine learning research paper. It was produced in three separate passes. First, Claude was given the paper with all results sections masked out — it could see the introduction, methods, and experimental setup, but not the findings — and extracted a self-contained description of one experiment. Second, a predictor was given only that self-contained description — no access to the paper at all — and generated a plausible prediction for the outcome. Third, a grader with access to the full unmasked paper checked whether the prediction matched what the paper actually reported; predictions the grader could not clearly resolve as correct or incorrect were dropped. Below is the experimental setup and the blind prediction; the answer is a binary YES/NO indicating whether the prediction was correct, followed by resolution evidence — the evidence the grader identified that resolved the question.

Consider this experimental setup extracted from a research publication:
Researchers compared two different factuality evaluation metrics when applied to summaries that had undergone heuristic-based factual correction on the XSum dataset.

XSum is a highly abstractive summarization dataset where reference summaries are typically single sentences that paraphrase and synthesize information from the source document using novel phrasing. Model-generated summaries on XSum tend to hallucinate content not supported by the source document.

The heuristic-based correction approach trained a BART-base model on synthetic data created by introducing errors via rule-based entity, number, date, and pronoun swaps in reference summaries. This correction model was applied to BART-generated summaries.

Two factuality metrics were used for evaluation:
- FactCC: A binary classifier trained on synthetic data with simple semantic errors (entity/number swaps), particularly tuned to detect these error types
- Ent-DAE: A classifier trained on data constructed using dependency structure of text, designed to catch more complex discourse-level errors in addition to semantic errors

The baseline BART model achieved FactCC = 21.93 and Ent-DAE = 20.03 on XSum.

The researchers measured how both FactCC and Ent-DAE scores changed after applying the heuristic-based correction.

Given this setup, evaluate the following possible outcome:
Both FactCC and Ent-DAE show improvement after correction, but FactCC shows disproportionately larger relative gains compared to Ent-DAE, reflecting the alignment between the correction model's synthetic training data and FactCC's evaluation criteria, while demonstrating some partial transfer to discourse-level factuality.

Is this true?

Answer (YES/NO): NO